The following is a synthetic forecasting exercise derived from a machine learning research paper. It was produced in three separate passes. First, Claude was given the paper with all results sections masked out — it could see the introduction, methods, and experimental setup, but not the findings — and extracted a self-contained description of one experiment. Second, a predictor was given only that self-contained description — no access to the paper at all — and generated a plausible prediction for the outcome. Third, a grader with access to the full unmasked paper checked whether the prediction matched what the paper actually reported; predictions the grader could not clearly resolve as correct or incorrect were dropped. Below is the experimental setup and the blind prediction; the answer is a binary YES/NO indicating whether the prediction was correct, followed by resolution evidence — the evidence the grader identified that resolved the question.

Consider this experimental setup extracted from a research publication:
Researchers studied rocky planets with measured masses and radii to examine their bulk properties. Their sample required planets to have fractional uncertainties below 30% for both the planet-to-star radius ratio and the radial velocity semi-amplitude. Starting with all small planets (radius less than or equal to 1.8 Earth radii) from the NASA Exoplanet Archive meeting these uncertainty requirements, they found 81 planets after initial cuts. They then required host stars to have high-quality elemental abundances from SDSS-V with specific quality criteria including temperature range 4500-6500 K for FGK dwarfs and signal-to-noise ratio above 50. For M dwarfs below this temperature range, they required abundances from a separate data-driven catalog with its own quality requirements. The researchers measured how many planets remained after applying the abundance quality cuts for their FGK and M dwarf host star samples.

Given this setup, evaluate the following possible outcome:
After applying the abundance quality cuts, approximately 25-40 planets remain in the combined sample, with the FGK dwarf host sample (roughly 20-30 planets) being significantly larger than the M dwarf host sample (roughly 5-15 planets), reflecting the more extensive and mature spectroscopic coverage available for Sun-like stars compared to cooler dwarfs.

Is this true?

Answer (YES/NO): NO